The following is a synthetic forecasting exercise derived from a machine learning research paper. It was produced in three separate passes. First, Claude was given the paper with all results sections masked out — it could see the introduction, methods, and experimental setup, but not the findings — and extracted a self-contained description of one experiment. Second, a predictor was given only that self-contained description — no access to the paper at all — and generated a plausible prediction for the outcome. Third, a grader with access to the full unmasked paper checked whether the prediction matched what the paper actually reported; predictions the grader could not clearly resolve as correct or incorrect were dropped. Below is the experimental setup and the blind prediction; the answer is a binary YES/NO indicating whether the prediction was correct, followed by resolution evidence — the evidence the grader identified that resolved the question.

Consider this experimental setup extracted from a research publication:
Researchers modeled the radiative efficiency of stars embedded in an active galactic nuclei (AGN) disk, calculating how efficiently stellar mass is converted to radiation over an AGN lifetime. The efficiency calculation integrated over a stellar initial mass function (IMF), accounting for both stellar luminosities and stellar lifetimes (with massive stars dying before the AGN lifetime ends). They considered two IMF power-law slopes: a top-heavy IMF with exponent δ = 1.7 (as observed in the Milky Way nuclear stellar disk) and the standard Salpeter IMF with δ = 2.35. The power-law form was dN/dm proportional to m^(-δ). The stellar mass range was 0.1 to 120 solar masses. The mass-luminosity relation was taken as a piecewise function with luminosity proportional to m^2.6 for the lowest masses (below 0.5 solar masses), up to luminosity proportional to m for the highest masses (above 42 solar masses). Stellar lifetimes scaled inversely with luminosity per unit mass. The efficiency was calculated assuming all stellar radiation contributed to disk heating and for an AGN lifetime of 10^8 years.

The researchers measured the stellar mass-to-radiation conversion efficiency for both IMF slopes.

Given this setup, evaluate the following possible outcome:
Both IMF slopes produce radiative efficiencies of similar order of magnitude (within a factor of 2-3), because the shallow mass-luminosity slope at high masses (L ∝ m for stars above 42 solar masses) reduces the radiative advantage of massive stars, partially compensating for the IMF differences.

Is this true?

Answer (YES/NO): NO